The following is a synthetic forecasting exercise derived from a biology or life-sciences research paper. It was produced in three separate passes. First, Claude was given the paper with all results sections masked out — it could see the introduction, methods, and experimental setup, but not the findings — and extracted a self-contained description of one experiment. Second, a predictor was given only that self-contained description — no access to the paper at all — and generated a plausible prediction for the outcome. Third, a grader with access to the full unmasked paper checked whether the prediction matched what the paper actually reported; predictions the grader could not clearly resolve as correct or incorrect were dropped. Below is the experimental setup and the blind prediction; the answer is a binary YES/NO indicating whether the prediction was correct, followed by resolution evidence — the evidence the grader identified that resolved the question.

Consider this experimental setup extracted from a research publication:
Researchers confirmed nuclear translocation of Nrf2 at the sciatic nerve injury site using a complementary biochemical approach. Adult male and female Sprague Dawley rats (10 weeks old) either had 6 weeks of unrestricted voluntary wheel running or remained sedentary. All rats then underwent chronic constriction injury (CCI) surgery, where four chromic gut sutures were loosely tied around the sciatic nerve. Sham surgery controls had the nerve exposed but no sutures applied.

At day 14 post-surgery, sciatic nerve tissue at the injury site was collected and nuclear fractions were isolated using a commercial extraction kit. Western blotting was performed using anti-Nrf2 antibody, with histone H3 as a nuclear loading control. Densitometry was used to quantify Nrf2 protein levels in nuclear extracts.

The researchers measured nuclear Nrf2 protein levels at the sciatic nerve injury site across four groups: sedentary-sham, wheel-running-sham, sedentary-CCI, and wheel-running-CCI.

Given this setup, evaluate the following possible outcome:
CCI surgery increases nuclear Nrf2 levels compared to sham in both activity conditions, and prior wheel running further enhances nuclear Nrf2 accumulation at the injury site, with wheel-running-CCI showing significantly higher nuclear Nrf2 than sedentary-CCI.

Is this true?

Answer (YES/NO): NO